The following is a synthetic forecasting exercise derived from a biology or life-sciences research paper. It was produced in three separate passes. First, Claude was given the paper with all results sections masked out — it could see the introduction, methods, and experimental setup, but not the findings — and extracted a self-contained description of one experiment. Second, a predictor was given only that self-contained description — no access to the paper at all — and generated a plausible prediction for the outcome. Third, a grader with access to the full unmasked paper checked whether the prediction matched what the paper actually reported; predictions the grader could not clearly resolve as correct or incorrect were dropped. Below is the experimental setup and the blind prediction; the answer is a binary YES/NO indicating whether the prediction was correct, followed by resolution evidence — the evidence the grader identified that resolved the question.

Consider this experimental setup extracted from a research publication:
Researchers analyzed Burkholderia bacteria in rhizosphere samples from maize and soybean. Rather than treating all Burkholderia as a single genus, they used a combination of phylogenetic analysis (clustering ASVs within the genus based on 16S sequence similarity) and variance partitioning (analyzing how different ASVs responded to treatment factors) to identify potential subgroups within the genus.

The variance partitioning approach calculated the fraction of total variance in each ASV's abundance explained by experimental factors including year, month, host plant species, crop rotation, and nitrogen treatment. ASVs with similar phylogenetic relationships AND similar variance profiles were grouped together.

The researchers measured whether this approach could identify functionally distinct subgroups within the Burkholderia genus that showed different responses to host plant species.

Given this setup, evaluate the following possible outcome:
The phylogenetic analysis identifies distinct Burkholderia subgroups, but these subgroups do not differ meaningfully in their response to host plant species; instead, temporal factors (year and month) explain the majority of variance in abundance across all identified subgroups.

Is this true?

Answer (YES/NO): NO